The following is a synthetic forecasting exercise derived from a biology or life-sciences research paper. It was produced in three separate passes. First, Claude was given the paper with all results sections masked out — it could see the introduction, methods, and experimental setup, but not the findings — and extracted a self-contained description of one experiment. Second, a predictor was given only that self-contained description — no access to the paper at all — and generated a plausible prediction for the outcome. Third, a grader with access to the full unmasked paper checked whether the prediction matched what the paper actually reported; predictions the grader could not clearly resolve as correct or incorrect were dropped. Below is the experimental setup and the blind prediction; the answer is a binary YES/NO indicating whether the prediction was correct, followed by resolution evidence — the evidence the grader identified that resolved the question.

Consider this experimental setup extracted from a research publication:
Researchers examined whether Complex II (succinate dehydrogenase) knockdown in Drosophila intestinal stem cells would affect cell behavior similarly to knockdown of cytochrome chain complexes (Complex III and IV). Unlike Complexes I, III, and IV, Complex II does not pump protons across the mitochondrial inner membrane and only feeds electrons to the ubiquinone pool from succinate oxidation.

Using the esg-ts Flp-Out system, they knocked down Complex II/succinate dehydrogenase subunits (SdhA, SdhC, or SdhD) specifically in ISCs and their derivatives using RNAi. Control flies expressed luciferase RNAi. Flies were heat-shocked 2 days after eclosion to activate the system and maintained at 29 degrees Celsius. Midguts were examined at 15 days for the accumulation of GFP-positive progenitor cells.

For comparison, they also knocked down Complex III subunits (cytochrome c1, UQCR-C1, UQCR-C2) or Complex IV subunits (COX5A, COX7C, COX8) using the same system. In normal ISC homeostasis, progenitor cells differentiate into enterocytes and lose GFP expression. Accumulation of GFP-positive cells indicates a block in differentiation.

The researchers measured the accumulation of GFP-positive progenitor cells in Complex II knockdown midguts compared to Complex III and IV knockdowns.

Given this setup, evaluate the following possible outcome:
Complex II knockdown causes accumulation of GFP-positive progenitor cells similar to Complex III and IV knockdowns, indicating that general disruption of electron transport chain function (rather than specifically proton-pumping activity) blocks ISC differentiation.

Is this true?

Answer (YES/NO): NO